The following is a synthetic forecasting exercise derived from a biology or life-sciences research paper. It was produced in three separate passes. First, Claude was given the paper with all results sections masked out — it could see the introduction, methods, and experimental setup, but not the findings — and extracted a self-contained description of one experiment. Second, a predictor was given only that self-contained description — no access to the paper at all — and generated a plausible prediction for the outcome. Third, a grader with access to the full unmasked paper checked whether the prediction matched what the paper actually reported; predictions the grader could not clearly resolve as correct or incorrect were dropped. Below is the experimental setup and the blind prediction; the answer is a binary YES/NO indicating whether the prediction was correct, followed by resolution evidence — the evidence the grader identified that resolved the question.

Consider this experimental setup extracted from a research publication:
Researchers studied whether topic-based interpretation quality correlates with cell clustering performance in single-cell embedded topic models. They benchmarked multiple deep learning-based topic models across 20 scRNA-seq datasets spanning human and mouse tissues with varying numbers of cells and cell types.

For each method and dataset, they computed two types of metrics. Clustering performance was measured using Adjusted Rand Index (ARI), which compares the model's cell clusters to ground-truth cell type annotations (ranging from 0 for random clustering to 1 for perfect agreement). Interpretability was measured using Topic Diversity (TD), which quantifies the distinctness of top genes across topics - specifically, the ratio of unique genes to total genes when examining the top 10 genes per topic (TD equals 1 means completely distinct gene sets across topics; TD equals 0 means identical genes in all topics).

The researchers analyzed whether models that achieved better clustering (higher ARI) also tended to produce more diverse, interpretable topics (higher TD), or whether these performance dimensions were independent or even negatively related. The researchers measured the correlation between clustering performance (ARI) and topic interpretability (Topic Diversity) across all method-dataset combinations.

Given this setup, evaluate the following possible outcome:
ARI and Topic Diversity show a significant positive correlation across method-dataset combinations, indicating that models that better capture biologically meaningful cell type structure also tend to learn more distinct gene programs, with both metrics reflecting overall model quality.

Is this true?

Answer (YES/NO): NO